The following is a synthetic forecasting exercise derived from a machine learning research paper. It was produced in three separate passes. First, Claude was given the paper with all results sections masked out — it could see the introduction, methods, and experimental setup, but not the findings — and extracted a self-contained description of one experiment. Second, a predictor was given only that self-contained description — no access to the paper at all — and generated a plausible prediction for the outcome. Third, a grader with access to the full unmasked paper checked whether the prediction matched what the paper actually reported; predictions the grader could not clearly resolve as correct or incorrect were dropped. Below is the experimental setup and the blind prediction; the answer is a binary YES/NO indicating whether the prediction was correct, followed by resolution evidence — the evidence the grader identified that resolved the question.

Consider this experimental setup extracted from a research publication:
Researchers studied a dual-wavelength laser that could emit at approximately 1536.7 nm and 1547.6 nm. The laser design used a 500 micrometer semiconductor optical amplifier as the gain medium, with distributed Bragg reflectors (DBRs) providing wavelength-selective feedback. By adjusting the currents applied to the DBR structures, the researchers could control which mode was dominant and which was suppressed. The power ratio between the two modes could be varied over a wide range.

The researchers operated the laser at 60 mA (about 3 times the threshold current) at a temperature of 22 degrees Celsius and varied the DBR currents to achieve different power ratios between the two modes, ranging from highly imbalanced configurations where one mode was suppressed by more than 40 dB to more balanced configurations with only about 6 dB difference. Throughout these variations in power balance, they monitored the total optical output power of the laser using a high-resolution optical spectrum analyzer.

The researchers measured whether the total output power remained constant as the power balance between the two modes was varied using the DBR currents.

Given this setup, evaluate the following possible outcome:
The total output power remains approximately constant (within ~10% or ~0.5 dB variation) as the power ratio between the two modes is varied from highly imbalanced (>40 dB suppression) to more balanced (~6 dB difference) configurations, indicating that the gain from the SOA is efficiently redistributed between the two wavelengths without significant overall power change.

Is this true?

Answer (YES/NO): YES